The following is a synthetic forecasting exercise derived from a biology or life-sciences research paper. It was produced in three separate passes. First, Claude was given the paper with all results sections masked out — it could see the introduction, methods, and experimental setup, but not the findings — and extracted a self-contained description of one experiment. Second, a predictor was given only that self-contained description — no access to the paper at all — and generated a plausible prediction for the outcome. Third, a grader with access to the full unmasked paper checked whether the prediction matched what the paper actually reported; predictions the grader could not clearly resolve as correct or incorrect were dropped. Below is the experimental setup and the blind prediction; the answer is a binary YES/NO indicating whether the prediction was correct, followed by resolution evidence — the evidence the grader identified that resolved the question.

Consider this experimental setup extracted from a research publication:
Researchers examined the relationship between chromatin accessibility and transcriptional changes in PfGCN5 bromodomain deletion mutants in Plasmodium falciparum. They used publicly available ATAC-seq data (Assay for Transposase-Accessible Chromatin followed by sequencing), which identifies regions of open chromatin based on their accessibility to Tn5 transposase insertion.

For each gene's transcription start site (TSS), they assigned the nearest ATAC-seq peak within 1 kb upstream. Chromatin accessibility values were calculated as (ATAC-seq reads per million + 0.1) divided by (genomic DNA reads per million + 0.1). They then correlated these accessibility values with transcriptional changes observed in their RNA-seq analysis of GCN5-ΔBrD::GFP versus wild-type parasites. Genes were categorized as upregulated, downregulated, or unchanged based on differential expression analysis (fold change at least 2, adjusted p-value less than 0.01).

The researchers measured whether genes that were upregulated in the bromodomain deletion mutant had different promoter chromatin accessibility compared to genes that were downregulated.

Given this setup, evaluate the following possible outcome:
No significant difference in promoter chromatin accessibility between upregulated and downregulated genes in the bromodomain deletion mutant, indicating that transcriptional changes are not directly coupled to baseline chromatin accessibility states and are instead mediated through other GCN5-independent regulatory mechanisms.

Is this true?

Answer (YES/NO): NO